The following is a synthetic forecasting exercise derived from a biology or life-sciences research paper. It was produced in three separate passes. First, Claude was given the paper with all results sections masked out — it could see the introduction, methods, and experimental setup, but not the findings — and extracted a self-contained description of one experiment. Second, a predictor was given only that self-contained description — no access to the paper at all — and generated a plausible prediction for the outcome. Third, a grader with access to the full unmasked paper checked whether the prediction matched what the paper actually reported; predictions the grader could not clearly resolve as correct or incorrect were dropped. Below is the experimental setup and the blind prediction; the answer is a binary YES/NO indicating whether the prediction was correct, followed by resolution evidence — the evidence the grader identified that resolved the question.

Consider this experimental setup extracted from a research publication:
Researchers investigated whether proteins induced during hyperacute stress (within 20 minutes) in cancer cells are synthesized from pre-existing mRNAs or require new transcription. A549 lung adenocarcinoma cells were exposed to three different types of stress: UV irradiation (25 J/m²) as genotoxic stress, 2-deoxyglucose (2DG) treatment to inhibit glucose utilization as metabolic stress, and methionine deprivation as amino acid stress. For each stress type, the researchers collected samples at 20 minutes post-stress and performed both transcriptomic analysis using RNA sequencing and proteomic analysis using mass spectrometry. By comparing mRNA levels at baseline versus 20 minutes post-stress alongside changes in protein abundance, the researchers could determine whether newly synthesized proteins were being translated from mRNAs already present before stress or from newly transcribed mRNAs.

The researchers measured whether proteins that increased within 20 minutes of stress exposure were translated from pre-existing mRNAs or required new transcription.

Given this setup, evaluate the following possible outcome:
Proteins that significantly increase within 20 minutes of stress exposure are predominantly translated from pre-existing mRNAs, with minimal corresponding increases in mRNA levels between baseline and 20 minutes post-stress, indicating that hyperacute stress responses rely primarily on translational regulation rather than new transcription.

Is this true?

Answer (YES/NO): YES